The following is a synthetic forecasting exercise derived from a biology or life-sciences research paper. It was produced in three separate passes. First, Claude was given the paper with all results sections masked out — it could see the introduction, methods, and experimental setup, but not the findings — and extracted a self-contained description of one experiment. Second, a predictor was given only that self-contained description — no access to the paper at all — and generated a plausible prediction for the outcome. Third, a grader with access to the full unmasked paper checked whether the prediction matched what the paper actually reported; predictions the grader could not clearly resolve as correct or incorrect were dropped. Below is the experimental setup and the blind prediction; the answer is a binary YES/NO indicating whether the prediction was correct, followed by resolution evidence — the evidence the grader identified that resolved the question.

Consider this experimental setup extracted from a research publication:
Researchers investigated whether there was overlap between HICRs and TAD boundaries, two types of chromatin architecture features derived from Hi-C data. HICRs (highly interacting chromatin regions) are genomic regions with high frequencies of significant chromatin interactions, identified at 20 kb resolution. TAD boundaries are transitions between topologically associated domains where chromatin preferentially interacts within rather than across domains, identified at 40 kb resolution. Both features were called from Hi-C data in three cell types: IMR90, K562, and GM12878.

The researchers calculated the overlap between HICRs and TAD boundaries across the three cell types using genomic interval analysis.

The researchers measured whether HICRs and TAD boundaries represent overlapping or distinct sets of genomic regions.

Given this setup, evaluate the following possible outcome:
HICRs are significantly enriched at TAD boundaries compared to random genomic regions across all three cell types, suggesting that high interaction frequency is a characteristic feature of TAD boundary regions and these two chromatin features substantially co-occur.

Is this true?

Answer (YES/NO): NO